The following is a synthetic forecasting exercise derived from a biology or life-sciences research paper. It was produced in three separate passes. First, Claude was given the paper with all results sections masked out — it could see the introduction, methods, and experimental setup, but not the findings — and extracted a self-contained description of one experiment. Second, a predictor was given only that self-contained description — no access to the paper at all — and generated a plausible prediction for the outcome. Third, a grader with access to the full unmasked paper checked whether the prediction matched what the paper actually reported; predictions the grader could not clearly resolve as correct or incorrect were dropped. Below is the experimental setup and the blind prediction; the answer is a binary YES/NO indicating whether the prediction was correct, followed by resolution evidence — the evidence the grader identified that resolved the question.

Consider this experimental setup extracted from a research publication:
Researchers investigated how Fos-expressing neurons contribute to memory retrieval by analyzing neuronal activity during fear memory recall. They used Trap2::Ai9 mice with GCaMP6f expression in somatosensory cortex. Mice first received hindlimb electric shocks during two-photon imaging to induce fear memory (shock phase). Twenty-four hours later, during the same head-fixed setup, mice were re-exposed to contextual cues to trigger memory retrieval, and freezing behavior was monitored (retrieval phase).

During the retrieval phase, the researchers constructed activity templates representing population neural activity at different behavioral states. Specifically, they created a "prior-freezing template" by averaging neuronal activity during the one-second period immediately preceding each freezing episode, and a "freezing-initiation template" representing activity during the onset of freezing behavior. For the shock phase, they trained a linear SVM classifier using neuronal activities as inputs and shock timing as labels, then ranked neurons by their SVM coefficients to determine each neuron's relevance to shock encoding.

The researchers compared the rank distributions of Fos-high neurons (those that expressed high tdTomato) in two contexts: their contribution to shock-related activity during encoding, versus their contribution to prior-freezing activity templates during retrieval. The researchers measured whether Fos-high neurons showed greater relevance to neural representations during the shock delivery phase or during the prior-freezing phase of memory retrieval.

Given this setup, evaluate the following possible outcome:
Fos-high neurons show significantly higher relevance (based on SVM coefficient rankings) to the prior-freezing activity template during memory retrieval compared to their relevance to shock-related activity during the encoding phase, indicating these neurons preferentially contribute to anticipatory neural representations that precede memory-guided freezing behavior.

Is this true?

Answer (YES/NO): YES